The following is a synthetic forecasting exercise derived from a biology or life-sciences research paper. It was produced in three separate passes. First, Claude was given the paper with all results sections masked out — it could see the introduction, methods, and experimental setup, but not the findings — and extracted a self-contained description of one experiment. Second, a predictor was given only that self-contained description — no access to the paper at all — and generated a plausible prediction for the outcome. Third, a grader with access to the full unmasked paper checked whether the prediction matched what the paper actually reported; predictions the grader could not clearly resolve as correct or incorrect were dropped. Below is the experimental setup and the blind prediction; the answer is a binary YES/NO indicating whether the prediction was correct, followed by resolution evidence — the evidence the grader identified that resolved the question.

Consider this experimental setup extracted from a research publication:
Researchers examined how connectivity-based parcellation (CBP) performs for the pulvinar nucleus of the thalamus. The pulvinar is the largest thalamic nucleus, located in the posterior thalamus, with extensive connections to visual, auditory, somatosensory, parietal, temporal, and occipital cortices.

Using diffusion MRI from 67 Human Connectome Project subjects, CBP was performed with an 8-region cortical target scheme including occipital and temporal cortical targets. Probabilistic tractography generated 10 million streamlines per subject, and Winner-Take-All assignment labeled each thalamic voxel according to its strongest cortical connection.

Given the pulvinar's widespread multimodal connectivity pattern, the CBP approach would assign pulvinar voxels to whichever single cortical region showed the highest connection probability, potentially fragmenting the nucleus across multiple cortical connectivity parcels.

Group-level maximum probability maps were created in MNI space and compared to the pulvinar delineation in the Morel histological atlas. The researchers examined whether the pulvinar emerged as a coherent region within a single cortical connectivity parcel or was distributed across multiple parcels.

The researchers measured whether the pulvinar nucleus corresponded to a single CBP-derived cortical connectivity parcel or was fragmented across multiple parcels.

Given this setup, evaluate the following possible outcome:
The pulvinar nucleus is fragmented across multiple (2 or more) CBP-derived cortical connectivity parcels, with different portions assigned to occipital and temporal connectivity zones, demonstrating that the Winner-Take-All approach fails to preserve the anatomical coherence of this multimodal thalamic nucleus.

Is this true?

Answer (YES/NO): YES